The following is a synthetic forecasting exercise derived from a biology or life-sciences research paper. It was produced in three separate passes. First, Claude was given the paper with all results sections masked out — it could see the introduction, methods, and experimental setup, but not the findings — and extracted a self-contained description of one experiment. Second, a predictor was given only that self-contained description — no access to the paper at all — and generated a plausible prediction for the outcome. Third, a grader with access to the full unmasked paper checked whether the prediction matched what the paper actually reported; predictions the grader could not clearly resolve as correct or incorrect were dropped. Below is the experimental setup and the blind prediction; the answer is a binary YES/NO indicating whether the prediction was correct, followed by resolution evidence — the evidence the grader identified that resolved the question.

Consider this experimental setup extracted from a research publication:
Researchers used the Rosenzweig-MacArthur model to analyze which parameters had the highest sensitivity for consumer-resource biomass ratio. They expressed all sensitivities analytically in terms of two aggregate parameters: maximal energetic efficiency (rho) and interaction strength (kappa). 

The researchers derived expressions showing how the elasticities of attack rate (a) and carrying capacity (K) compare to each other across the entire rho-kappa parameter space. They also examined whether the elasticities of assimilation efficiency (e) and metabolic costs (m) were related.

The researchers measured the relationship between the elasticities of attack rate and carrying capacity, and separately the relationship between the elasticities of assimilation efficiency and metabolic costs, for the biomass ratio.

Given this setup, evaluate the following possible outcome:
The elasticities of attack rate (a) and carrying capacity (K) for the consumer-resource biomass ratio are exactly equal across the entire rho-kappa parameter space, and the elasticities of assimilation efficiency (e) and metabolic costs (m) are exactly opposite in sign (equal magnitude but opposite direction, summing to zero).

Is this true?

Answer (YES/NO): YES